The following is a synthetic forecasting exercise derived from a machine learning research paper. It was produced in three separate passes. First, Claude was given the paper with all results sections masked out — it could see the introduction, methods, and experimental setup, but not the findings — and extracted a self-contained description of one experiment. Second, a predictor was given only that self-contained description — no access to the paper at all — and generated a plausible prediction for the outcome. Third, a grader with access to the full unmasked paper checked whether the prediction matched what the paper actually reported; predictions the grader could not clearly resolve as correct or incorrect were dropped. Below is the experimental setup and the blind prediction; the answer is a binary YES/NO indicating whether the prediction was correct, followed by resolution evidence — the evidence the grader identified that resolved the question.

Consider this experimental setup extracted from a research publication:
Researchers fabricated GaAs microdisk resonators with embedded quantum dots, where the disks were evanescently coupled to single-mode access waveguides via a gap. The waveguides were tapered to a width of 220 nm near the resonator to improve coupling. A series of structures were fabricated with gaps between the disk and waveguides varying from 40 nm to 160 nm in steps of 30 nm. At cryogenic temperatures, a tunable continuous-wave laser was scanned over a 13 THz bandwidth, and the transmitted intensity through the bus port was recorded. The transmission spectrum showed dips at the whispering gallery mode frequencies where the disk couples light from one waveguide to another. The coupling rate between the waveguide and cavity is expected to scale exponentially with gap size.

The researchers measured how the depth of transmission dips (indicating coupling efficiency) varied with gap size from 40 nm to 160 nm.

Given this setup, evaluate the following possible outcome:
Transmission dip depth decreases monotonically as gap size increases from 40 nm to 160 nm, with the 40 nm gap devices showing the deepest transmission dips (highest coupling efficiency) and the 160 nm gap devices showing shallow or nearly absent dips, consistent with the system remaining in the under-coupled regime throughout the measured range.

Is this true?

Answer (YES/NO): NO